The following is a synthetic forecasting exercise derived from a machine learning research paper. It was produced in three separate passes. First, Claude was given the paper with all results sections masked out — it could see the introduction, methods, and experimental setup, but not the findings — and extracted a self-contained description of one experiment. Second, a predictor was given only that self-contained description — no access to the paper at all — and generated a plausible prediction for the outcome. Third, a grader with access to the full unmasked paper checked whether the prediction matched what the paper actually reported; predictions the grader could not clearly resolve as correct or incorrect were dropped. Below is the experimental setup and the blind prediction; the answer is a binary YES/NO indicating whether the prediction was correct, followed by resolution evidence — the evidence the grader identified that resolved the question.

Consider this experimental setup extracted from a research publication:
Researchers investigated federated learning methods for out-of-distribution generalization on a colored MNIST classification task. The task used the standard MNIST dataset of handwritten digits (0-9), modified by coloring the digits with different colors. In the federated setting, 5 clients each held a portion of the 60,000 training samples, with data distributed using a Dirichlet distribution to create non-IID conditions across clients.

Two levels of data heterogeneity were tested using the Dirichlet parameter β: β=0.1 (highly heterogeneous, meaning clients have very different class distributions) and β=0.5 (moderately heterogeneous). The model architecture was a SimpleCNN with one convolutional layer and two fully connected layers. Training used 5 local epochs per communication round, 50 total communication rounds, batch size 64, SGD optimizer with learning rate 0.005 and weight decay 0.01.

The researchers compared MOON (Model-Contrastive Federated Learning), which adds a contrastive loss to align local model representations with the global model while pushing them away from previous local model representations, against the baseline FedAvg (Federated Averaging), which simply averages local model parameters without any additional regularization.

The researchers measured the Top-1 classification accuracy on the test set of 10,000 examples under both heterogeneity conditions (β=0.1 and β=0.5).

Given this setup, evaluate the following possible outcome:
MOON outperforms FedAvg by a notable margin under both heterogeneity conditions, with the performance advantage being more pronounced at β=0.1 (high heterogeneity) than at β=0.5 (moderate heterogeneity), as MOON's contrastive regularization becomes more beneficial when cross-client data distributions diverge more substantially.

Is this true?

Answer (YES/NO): YES